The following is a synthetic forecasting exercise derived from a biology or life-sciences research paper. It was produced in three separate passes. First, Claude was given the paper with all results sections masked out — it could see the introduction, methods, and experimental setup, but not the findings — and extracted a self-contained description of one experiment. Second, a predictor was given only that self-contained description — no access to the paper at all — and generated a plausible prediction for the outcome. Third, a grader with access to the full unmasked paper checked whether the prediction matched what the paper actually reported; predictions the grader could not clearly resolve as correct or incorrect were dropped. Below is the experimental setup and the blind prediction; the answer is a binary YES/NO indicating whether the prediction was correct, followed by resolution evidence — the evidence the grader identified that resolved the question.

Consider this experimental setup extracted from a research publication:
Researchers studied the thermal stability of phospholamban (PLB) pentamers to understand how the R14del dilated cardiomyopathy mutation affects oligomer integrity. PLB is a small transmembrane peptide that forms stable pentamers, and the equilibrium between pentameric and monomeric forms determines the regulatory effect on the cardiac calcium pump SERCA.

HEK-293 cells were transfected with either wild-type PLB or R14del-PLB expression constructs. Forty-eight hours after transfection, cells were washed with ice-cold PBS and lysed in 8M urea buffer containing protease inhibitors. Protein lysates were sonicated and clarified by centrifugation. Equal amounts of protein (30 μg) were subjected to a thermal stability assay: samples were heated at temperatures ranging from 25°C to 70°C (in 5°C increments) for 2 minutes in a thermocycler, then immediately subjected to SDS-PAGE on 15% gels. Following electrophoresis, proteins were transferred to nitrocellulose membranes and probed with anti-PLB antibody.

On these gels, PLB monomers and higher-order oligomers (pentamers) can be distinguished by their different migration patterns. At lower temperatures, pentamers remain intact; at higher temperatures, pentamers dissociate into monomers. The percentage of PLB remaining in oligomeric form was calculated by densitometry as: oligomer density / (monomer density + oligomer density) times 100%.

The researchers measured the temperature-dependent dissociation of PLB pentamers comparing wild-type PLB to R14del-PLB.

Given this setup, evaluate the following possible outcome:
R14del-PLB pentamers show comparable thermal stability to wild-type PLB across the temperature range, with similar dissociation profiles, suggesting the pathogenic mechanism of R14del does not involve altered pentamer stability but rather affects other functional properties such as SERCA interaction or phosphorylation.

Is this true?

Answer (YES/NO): NO